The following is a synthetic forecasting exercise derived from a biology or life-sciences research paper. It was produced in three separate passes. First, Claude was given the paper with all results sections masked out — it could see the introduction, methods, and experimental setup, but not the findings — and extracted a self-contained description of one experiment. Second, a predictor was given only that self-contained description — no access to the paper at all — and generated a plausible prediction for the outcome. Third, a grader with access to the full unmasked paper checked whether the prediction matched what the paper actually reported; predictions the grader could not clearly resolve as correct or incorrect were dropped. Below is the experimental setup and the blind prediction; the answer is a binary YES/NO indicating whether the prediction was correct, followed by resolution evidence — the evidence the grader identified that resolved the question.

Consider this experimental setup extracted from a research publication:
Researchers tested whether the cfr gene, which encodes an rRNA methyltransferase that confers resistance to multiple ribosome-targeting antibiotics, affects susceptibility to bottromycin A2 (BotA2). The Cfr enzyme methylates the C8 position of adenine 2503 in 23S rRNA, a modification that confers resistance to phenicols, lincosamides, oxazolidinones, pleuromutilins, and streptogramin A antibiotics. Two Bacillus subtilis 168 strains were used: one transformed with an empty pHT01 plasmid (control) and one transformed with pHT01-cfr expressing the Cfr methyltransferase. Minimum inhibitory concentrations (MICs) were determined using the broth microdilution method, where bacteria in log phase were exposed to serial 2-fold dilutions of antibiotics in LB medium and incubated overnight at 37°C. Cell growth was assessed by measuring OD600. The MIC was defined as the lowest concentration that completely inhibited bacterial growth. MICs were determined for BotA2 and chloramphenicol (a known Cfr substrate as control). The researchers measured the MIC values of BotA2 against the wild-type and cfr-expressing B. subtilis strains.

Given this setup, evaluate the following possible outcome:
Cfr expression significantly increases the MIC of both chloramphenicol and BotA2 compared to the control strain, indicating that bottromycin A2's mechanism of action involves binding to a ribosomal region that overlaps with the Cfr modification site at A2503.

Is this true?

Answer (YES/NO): NO